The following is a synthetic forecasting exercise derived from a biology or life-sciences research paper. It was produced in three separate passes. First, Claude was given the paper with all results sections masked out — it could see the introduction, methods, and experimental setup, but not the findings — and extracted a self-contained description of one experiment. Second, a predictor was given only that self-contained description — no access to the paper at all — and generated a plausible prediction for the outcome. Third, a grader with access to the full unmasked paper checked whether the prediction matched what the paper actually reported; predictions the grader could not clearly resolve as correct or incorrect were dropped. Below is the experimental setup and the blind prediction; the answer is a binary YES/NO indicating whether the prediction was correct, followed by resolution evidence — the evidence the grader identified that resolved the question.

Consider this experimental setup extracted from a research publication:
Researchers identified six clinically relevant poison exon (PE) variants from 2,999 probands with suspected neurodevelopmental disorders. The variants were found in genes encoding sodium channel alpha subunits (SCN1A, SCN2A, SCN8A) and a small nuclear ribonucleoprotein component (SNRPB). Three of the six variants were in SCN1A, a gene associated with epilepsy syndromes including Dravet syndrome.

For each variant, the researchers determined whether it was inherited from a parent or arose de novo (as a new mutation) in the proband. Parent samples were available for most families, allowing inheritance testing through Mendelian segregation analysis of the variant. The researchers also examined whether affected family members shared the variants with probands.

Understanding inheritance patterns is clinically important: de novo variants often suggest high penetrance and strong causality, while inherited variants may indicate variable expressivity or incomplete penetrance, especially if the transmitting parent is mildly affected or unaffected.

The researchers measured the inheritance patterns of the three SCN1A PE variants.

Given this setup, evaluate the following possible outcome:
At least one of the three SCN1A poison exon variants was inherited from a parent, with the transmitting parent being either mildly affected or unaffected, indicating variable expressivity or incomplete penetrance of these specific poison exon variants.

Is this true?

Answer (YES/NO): YES